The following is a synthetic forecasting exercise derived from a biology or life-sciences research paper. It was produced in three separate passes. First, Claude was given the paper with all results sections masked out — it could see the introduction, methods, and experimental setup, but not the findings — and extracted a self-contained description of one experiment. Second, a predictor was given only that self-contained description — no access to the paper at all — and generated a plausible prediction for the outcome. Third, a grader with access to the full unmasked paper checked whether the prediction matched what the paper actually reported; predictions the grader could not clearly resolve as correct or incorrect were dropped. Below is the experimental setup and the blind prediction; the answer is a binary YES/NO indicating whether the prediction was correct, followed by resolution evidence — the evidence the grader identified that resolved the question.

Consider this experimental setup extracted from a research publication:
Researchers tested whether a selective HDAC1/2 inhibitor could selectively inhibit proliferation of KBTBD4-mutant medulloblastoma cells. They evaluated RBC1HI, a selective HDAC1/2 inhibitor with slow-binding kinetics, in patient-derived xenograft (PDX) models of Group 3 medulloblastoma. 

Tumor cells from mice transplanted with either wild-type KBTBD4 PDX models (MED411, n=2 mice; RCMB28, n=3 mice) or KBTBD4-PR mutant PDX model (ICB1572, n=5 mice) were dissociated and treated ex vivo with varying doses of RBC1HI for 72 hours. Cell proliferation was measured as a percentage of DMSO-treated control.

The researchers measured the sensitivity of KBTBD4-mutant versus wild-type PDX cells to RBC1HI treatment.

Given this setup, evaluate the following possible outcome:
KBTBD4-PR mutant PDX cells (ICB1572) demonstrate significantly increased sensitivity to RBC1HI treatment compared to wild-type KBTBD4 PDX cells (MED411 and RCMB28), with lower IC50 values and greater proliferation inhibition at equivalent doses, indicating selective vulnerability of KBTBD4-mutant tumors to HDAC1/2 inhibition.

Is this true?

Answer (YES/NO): YES